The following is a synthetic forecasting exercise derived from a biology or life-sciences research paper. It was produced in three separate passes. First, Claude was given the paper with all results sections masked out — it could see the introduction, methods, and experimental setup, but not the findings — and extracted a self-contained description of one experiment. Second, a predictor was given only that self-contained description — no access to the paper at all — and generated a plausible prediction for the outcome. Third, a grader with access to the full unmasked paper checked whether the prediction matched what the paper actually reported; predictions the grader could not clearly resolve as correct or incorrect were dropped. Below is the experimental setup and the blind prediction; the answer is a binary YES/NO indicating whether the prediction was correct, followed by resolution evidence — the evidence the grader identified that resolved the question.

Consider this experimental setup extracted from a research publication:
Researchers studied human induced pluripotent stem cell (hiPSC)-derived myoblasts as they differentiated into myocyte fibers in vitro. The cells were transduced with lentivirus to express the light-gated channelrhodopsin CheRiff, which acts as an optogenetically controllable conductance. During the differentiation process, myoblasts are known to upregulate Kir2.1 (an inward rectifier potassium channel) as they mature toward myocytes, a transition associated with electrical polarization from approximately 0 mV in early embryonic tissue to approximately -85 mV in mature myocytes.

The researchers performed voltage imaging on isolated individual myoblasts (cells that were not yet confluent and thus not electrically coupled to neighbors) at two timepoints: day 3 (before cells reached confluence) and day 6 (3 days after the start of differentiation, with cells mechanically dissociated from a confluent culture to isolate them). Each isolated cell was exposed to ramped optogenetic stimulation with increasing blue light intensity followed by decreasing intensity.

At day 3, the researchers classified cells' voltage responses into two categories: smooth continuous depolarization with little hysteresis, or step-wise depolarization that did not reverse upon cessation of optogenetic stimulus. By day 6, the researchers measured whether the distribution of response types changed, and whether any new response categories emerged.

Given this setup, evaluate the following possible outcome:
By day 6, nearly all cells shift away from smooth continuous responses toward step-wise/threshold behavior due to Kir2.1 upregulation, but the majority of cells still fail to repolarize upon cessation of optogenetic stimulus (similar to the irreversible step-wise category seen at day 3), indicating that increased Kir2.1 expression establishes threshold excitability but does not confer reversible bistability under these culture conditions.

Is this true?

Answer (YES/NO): NO